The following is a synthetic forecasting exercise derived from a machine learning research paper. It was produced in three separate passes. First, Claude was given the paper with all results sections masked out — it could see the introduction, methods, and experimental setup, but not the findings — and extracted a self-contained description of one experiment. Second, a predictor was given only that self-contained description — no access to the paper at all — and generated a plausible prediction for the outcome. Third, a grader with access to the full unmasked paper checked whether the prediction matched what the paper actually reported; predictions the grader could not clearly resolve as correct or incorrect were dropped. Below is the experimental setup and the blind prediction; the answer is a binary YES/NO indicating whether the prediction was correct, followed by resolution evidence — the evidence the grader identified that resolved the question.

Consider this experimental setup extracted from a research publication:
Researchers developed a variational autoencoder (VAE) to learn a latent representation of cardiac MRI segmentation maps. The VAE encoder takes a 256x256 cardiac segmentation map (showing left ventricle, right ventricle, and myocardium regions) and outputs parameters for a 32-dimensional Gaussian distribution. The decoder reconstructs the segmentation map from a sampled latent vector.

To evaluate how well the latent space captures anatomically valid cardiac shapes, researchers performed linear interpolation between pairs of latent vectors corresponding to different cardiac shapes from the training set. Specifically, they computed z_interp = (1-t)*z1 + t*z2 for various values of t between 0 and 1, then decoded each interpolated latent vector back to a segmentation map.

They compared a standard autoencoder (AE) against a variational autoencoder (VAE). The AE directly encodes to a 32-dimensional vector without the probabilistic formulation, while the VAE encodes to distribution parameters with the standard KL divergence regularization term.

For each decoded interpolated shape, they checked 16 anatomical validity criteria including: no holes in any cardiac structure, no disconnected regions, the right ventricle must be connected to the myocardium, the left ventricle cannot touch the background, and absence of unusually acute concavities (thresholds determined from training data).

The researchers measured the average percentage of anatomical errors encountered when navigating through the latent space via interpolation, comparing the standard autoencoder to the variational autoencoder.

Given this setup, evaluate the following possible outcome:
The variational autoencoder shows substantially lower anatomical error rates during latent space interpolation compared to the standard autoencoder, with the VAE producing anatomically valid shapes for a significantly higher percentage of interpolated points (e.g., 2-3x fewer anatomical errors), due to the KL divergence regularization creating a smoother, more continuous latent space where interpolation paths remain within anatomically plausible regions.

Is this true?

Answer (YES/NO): NO